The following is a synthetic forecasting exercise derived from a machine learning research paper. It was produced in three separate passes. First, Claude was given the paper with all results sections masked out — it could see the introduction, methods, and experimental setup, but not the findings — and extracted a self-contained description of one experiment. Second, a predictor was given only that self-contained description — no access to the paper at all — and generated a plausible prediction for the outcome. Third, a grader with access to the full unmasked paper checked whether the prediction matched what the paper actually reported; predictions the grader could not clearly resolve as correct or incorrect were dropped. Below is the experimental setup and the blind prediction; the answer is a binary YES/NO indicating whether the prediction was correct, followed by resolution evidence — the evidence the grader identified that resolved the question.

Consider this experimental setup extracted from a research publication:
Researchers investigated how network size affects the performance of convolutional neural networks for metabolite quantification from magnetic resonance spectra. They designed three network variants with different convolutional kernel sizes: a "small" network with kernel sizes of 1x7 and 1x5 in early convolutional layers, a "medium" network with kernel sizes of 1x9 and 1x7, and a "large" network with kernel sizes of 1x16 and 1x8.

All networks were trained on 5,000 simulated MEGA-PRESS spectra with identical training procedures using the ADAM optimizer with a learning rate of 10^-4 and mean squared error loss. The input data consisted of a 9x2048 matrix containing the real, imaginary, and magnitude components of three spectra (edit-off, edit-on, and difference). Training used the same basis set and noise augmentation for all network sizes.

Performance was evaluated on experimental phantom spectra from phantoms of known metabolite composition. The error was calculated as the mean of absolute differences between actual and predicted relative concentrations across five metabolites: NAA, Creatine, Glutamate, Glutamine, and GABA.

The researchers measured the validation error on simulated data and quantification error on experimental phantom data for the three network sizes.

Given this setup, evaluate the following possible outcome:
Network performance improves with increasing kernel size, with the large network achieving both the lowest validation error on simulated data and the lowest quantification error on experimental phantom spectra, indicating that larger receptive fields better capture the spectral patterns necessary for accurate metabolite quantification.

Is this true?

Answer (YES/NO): NO